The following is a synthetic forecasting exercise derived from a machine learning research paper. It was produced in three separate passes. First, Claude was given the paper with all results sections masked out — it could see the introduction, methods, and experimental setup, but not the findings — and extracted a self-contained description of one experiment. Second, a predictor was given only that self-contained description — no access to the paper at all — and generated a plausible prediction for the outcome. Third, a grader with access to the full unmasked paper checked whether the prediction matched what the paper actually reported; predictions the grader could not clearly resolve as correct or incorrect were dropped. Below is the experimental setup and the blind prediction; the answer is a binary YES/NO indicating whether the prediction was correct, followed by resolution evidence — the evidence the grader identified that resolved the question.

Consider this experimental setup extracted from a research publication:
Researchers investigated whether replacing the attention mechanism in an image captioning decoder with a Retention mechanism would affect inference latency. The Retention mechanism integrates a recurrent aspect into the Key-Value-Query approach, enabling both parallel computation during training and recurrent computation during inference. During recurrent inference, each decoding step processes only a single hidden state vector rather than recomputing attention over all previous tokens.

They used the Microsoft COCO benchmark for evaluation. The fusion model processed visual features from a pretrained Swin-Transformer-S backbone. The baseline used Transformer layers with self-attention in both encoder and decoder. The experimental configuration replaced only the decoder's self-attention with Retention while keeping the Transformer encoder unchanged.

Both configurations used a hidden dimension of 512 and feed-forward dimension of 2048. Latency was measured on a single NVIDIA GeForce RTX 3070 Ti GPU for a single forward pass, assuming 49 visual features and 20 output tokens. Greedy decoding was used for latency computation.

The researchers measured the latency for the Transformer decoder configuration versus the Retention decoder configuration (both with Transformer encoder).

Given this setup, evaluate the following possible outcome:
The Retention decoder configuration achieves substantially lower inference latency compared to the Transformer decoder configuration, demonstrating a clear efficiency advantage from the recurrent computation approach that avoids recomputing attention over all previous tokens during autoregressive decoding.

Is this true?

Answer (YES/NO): YES